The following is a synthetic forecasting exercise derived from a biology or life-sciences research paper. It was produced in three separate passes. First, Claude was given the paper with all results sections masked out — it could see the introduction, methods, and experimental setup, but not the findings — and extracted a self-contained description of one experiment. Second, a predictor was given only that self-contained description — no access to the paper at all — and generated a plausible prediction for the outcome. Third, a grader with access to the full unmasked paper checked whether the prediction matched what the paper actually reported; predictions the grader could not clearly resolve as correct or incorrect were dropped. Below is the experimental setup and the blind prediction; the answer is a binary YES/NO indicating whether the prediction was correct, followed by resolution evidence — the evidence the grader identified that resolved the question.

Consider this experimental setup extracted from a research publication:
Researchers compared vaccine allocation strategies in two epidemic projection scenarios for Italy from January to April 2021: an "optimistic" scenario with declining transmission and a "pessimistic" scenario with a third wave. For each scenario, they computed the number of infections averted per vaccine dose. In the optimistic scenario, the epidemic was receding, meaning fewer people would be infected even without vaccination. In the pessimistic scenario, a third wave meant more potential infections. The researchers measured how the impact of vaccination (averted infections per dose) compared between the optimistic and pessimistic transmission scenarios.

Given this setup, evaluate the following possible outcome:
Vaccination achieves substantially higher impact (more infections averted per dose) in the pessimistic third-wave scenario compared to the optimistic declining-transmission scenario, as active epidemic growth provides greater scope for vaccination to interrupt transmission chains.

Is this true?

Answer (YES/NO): YES